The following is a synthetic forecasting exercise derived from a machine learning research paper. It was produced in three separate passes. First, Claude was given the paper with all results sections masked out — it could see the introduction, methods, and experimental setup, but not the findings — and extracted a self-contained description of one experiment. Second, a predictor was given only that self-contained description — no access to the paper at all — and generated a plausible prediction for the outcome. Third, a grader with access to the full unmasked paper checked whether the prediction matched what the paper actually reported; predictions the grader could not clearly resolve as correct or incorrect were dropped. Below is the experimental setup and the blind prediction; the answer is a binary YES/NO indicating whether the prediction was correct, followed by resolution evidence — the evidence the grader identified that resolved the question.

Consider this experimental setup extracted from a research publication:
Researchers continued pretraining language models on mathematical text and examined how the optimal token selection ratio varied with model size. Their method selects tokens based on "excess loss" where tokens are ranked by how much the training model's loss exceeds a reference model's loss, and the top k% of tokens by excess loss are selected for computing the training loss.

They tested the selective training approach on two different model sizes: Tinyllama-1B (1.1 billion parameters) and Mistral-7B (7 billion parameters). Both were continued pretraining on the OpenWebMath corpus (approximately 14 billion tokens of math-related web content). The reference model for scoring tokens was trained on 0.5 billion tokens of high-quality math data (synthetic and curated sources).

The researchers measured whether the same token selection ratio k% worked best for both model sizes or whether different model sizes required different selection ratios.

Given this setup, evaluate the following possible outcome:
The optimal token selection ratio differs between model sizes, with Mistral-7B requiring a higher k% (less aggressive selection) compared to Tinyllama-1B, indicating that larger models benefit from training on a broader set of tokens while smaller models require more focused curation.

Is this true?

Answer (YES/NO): YES